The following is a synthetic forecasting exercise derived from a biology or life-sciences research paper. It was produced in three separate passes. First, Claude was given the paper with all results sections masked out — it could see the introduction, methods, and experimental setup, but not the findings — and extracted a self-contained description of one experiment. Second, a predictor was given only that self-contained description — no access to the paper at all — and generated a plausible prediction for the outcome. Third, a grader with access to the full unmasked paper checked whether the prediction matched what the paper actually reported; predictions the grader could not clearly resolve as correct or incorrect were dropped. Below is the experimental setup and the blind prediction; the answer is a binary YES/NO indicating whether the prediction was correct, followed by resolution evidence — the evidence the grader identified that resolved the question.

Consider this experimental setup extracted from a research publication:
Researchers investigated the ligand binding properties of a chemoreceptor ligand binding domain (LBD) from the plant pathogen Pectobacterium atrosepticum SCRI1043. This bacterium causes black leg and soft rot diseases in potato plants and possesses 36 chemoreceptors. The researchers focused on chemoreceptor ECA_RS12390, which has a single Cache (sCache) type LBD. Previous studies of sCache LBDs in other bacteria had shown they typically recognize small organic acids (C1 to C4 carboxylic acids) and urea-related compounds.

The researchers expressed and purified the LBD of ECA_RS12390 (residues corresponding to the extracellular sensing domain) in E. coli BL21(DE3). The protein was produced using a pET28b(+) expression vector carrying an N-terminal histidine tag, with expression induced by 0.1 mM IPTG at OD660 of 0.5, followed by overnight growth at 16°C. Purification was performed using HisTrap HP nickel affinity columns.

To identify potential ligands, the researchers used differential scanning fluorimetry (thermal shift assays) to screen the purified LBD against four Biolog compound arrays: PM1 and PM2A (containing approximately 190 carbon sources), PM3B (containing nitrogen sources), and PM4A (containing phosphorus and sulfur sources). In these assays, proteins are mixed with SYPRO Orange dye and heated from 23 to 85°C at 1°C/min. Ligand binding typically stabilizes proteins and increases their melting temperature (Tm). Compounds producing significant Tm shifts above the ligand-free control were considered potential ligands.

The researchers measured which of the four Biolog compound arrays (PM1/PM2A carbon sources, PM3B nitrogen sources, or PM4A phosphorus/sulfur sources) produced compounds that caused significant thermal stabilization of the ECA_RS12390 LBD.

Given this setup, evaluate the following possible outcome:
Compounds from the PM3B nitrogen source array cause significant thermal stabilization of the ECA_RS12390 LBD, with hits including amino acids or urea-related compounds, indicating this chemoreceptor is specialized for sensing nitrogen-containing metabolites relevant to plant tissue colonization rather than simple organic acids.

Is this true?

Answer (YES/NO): NO